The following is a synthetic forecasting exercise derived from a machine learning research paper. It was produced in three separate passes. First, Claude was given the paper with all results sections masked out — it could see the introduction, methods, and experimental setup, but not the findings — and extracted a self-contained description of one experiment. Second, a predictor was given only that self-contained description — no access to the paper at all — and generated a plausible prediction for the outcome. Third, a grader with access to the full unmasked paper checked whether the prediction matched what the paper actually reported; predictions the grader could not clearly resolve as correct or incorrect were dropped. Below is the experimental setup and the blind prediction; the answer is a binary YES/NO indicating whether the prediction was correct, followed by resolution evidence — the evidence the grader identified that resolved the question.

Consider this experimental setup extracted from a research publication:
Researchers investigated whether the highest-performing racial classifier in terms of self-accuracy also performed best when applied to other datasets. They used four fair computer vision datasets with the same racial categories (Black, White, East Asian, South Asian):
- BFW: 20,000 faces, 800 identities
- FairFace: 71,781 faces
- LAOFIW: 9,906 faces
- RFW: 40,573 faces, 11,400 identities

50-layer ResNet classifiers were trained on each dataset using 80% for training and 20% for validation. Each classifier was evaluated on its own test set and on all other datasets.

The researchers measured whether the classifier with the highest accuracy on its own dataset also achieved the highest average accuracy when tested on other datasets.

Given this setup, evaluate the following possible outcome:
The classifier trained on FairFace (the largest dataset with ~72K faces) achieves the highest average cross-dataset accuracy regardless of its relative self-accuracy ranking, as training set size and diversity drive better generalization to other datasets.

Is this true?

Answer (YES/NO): YES